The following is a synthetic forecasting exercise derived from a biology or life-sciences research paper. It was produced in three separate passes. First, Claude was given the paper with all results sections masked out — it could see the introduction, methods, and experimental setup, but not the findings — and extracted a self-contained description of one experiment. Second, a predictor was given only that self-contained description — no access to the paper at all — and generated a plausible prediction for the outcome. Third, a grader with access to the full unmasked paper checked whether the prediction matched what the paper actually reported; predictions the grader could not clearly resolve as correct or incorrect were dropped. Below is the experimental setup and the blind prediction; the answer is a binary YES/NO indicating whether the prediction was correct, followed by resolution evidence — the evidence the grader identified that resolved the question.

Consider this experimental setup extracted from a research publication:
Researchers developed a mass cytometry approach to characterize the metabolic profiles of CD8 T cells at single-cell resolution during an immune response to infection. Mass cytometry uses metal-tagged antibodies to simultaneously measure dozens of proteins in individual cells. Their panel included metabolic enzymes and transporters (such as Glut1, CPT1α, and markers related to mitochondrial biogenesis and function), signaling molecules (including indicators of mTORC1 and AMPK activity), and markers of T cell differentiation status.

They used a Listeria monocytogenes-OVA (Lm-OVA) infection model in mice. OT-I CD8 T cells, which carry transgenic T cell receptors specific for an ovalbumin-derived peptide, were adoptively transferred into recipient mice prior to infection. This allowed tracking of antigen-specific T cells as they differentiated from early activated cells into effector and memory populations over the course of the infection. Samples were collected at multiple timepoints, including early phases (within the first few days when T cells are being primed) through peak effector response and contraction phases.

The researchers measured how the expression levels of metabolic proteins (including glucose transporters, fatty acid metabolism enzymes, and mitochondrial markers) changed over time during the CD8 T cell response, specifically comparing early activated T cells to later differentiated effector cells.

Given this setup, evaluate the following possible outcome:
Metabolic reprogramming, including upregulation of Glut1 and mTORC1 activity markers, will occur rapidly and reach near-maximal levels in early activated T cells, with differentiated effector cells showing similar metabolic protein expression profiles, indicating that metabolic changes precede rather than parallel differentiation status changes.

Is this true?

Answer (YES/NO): NO